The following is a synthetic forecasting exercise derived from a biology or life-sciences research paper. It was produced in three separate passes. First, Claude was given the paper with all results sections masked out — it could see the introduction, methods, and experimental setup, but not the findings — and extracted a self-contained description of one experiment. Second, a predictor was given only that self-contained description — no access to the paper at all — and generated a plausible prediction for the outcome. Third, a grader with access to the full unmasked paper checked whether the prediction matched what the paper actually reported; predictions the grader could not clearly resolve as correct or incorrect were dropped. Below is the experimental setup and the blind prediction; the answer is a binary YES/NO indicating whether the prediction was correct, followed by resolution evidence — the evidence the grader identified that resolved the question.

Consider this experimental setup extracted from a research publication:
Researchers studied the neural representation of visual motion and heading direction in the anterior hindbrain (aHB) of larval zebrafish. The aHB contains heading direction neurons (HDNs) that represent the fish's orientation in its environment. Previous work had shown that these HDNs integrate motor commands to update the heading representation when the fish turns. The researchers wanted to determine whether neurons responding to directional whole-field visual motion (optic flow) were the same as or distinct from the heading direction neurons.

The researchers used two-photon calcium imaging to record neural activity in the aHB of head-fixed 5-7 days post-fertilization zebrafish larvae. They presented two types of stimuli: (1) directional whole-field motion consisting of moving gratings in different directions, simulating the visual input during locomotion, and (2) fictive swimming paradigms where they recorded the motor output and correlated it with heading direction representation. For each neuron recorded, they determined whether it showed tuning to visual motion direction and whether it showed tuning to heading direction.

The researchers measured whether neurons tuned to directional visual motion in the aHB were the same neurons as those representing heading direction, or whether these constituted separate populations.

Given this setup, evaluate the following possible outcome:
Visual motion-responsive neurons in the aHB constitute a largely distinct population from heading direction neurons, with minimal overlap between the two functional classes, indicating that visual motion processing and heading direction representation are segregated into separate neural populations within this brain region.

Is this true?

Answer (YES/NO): YES